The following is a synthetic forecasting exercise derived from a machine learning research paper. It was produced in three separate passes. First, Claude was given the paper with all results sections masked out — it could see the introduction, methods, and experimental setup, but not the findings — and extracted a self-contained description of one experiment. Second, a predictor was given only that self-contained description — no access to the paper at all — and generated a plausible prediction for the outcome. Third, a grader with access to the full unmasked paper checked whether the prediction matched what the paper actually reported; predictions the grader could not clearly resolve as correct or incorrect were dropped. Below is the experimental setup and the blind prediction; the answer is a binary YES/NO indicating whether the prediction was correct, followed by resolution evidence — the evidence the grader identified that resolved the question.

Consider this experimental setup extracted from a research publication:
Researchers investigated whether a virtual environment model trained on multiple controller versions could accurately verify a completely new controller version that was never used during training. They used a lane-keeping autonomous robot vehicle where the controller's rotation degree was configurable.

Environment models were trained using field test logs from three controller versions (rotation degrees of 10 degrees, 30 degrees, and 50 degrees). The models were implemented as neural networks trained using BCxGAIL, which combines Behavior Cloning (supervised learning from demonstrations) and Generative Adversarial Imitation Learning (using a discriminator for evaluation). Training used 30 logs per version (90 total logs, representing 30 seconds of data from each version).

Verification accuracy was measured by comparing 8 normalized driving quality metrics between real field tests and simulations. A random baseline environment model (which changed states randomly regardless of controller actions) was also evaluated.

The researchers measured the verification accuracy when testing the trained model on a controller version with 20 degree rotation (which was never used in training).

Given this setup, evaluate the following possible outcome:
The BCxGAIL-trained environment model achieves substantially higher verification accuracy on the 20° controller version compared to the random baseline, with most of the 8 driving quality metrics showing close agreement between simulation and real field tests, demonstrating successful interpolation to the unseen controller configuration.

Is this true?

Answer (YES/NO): YES